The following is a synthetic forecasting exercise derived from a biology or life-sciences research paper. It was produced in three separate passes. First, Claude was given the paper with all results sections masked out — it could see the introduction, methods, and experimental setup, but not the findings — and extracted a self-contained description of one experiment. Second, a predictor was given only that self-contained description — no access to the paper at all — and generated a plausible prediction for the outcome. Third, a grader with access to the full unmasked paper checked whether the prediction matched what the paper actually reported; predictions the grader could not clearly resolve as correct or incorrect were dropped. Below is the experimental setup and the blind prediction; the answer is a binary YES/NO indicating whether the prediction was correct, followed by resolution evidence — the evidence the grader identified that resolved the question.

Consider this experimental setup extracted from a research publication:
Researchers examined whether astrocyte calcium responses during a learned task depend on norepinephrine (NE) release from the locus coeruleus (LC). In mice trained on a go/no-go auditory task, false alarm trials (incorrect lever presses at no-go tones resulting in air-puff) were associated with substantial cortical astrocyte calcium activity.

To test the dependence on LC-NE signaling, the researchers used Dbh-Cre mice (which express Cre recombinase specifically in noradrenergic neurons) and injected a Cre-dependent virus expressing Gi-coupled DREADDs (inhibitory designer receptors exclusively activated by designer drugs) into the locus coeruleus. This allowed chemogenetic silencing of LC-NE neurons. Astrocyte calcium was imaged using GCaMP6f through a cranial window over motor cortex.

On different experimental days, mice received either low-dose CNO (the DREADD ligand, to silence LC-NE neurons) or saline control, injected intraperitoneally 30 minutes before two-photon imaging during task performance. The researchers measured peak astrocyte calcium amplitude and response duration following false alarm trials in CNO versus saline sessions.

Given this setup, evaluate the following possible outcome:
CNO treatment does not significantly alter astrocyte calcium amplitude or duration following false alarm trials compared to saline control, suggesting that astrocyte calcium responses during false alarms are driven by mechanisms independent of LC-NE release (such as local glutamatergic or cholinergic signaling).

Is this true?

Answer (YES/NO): NO